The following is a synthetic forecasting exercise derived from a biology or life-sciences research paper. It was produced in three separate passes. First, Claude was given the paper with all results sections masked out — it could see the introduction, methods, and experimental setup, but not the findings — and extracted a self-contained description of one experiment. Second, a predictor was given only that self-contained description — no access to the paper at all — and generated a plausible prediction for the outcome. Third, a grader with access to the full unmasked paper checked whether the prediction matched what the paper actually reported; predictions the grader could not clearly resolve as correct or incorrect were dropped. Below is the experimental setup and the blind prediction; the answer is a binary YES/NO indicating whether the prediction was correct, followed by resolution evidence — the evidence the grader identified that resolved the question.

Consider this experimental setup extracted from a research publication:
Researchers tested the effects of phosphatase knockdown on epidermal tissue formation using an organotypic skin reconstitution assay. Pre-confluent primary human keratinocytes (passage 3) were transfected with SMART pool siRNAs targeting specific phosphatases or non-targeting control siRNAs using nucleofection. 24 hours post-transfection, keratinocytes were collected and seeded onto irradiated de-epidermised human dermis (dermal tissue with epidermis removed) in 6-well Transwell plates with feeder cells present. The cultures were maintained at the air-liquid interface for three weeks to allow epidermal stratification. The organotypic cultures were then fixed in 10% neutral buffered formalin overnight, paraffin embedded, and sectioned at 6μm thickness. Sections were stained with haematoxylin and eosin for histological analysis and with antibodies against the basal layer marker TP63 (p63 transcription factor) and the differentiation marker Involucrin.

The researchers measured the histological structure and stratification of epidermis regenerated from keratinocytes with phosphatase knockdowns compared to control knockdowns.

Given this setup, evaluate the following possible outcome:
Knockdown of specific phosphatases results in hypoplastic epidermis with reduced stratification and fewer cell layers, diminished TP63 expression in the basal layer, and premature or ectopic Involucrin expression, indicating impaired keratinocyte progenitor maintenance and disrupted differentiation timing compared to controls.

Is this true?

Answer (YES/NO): NO